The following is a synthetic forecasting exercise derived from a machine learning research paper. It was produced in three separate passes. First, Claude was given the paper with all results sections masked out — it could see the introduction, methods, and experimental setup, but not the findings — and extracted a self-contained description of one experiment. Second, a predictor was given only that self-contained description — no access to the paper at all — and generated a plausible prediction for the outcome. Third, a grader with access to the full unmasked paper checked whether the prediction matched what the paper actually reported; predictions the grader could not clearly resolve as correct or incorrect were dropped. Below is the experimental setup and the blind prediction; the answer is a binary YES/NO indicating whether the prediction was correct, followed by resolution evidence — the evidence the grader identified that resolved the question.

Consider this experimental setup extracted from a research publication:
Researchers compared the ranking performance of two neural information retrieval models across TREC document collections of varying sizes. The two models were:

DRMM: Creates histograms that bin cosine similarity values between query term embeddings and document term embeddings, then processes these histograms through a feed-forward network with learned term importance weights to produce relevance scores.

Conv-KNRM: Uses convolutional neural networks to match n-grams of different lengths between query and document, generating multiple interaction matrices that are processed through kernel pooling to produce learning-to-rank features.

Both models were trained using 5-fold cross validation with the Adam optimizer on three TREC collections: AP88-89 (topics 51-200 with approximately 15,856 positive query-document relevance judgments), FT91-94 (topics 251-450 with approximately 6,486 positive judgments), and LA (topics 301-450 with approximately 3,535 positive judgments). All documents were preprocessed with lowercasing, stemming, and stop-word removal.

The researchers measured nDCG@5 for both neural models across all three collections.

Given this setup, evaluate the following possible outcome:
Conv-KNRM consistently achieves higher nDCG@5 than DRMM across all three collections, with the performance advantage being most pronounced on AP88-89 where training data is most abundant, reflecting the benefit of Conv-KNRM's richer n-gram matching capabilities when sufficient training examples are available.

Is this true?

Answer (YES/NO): NO